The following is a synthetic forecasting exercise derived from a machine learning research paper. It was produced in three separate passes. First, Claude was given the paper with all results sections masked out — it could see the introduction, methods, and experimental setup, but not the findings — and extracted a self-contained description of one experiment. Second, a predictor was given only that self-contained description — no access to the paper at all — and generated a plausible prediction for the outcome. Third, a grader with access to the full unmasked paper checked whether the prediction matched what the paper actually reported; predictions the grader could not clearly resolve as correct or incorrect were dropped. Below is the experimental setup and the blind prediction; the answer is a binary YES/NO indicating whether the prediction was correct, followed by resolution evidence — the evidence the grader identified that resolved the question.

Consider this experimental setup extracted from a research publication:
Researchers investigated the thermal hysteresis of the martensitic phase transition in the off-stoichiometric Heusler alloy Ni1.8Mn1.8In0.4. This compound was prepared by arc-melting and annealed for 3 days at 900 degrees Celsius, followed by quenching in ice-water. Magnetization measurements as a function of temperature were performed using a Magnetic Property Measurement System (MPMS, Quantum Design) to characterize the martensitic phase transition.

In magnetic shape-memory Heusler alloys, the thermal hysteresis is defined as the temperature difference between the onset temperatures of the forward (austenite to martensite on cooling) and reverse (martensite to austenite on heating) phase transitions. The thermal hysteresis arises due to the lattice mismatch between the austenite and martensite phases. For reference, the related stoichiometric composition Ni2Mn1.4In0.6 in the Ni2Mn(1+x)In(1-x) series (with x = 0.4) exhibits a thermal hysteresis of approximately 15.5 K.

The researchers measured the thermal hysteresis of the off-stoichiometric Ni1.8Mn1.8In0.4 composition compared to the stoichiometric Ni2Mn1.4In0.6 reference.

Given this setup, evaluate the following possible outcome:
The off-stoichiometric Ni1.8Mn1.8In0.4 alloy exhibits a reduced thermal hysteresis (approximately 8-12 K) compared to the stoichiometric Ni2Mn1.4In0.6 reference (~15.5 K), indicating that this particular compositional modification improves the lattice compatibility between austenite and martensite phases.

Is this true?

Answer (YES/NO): YES